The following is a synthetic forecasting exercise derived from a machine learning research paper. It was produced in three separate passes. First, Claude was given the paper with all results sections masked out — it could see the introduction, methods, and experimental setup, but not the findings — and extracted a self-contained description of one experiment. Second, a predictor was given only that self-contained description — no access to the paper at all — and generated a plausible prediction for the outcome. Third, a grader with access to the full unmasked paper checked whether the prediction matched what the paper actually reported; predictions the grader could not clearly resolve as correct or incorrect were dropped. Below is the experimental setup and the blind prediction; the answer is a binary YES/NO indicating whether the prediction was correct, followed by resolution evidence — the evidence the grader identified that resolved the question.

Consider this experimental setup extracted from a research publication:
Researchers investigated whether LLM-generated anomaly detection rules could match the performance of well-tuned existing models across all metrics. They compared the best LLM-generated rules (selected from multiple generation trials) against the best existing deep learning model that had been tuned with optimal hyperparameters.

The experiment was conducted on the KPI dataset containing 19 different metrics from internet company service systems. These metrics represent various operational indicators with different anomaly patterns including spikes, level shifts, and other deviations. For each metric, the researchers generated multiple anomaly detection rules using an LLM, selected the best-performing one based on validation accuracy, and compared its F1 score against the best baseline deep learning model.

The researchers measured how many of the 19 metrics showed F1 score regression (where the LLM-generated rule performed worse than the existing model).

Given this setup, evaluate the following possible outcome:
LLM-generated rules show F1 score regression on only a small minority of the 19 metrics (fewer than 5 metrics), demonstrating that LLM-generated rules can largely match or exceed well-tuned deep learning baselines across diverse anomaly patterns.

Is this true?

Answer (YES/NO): YES